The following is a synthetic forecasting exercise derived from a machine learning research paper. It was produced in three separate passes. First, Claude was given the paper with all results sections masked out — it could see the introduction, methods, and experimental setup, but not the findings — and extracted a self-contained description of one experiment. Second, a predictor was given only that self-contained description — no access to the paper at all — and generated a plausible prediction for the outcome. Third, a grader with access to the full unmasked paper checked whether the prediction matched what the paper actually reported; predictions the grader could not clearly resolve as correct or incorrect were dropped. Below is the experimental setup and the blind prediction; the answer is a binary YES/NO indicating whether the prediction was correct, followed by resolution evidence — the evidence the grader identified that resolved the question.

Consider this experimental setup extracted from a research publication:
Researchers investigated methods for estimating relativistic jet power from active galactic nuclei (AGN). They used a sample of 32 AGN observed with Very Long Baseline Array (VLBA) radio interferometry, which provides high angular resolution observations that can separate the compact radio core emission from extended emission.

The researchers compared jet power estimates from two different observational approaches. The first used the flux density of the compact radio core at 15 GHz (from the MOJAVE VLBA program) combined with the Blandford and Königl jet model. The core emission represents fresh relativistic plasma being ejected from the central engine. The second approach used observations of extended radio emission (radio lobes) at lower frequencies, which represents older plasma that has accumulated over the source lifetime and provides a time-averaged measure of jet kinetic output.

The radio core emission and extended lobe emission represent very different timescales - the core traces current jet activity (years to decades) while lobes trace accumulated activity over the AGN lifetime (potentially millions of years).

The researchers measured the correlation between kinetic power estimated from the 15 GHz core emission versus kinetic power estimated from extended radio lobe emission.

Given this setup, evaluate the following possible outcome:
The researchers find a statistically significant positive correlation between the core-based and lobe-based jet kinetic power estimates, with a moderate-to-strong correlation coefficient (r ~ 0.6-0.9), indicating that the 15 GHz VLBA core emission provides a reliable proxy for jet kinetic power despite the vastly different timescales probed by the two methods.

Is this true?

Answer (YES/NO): YES